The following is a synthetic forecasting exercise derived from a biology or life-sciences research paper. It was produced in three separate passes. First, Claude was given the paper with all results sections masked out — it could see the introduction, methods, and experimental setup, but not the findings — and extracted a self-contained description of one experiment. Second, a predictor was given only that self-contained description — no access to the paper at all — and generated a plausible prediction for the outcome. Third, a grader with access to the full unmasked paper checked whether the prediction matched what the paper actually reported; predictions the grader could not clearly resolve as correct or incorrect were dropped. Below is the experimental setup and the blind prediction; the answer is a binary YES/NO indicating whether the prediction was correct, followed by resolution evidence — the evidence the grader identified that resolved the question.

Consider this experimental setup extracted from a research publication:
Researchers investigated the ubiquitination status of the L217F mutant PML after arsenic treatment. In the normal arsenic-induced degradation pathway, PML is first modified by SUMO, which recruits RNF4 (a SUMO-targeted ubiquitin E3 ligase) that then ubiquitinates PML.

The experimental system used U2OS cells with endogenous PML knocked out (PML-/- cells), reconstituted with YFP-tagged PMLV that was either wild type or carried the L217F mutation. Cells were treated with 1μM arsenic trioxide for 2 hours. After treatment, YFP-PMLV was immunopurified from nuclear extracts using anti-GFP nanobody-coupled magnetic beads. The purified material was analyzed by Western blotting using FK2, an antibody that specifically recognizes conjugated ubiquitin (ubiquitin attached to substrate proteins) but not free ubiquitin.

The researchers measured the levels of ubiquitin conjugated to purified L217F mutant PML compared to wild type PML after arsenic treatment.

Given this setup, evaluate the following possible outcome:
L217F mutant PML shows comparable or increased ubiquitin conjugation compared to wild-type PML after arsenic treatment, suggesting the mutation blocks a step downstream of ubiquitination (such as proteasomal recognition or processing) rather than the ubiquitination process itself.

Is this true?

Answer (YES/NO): NO